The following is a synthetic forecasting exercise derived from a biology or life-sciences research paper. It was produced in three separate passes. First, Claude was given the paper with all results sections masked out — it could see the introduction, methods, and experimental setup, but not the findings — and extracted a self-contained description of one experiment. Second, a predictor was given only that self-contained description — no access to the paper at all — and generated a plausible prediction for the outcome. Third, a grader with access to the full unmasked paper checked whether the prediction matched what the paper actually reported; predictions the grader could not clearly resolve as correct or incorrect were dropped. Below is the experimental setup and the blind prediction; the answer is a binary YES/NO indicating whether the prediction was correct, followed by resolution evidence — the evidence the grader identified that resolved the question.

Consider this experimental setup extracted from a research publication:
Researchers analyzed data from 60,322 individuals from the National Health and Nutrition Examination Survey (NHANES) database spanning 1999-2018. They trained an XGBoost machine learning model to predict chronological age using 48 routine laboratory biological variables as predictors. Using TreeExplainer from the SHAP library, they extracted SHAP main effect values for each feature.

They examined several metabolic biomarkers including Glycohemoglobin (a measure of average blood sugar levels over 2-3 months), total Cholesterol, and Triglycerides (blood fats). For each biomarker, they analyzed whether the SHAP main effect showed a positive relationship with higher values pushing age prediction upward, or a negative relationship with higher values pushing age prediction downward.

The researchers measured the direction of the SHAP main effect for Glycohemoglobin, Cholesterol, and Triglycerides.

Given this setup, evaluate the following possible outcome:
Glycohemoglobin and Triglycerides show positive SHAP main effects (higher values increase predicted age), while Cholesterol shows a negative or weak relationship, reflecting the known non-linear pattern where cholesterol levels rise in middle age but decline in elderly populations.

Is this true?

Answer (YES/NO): NO